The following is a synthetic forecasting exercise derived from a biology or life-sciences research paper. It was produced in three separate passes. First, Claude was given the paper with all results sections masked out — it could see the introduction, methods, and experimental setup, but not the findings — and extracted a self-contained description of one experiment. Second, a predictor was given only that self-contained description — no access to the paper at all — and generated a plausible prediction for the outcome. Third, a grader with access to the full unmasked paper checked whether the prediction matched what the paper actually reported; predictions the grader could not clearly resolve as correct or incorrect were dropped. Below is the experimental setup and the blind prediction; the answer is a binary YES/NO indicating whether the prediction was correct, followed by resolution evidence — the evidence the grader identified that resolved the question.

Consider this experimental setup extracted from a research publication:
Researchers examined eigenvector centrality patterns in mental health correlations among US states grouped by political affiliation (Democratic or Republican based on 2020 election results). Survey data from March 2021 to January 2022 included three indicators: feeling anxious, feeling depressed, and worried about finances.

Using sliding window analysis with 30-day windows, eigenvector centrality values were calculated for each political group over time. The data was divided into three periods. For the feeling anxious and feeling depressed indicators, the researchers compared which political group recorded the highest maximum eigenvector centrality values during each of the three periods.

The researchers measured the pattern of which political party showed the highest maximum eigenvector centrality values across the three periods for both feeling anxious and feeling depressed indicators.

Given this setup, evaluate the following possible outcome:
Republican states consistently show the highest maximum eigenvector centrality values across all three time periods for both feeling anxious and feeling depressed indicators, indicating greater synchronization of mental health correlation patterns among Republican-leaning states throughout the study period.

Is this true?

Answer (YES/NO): NO